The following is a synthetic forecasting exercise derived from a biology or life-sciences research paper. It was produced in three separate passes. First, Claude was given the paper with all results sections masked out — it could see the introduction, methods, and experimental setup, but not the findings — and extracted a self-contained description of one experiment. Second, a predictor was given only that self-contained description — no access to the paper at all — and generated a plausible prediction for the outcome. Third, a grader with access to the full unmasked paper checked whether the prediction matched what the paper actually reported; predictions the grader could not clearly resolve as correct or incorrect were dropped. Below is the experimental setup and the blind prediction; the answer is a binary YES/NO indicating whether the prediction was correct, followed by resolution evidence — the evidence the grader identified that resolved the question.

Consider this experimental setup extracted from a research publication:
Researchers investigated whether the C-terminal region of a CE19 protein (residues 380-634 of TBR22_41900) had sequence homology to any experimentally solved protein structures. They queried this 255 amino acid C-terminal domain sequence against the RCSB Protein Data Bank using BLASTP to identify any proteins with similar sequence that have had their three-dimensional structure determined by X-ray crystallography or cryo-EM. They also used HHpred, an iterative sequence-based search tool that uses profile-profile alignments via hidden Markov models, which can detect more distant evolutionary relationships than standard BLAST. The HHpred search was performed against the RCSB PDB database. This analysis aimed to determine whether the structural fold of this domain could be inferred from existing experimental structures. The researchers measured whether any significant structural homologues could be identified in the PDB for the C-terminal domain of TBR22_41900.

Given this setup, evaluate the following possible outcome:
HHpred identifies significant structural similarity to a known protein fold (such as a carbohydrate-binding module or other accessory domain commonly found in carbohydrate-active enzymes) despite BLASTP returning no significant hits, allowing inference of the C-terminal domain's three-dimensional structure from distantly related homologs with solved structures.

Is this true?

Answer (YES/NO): YES